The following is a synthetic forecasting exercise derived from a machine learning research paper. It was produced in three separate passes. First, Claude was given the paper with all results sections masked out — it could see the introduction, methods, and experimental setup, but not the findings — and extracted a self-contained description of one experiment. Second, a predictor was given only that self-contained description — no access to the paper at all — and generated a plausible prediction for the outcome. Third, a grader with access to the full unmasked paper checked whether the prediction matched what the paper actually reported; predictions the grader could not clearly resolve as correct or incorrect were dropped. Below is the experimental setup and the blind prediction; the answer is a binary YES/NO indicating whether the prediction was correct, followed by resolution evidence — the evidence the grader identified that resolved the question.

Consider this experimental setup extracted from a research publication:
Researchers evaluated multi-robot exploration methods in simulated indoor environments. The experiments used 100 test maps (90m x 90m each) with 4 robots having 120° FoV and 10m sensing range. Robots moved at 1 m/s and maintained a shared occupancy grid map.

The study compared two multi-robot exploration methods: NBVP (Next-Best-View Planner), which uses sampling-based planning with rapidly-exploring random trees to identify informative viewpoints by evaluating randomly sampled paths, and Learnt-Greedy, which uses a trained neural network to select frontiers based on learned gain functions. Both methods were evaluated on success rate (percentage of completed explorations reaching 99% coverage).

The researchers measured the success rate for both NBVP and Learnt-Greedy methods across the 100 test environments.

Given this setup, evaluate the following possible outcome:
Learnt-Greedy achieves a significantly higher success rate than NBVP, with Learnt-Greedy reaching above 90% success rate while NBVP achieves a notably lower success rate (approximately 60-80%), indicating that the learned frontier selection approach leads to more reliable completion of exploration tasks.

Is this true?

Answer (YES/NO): NO